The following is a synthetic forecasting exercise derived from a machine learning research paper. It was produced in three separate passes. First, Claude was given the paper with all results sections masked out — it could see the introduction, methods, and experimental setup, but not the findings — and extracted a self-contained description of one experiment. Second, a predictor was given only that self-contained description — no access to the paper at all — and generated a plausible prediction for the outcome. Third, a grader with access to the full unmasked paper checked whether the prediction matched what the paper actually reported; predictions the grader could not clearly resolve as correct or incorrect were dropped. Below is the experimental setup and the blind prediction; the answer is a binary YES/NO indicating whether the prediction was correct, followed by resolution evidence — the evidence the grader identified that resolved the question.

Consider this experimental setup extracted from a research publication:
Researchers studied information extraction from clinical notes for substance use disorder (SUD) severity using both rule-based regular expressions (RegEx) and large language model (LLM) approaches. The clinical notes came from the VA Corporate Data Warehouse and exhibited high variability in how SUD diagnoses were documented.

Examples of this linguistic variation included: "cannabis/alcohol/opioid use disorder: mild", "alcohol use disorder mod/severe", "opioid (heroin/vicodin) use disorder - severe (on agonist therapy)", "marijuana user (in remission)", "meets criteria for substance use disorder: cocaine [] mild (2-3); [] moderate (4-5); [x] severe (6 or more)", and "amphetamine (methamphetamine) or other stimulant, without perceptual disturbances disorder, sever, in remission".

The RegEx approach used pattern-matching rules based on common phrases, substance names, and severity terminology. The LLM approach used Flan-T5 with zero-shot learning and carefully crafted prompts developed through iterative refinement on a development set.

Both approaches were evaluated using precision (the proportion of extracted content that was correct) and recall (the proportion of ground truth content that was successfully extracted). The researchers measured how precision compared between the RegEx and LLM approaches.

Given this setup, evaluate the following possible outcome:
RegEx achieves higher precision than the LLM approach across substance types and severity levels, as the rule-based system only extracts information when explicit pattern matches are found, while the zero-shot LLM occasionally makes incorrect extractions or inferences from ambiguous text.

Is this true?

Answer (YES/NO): YES